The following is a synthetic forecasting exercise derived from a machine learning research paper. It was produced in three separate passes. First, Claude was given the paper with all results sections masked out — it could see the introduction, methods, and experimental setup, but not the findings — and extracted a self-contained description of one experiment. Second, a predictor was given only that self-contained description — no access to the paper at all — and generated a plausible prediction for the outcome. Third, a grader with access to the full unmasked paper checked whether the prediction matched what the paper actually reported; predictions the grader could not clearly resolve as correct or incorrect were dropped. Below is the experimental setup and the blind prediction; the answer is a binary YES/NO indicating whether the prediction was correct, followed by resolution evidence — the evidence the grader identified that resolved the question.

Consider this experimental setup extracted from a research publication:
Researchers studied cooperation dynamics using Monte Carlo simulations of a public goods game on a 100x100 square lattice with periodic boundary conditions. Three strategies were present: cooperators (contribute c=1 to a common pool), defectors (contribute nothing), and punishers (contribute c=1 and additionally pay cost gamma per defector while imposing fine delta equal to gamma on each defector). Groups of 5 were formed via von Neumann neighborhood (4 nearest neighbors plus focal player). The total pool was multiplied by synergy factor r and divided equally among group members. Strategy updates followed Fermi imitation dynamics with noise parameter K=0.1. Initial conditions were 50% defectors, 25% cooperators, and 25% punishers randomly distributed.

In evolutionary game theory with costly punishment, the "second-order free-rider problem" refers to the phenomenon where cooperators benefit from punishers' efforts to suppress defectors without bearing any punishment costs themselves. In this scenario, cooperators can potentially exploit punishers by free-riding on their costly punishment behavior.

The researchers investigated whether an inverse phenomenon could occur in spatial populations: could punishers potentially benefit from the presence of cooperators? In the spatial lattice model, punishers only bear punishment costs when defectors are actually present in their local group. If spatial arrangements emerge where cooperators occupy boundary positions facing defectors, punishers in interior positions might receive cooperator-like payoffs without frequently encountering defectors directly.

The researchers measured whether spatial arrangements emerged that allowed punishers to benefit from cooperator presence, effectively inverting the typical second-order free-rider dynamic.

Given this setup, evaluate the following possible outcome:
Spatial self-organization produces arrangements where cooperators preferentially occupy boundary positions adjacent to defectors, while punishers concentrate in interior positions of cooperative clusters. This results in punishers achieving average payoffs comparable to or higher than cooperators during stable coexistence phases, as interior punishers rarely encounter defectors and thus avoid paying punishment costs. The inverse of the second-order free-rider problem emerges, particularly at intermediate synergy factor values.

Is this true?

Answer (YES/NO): YES